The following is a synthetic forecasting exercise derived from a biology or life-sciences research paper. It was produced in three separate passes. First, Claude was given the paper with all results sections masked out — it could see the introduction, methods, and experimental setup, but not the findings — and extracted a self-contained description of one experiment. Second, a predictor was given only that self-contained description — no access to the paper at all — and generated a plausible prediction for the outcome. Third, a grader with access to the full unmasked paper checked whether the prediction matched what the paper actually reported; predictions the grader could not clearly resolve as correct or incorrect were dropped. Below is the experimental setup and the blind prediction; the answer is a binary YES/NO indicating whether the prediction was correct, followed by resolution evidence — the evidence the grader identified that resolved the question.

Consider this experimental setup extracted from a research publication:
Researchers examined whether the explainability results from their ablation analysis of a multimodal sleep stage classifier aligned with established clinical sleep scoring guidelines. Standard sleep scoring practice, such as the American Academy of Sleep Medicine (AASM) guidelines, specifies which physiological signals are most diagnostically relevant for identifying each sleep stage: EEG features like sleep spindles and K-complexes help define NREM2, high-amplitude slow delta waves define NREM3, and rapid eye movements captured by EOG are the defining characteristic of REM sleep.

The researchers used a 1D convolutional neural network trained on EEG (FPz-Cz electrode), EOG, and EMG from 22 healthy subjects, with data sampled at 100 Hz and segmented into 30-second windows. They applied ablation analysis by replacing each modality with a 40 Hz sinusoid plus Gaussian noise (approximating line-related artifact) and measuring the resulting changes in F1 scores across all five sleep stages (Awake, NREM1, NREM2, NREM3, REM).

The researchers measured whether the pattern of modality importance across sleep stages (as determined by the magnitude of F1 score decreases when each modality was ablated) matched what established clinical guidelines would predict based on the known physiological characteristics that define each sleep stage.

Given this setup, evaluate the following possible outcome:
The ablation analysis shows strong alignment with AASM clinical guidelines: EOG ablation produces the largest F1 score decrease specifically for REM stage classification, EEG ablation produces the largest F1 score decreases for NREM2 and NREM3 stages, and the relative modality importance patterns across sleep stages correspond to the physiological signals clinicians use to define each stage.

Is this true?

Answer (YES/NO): NO